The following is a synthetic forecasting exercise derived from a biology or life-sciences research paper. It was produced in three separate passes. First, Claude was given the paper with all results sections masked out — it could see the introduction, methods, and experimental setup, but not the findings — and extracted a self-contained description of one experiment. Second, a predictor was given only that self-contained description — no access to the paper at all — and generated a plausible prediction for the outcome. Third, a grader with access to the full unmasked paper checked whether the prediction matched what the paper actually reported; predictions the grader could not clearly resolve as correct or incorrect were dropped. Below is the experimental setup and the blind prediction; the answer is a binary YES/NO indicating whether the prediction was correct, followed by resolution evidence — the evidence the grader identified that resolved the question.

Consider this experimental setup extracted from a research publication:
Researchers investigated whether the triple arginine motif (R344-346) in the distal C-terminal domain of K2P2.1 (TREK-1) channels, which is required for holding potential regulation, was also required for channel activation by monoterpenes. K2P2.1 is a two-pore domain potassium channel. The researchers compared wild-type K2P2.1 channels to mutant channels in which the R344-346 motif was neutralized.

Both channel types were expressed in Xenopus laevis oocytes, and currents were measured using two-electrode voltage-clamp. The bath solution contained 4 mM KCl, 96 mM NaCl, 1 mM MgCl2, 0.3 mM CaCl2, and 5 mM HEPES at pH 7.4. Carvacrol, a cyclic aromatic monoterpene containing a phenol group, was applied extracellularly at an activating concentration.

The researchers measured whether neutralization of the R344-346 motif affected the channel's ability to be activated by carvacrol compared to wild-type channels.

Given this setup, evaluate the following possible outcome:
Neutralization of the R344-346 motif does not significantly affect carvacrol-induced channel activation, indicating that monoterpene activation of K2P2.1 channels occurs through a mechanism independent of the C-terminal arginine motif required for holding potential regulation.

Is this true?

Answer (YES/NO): NO